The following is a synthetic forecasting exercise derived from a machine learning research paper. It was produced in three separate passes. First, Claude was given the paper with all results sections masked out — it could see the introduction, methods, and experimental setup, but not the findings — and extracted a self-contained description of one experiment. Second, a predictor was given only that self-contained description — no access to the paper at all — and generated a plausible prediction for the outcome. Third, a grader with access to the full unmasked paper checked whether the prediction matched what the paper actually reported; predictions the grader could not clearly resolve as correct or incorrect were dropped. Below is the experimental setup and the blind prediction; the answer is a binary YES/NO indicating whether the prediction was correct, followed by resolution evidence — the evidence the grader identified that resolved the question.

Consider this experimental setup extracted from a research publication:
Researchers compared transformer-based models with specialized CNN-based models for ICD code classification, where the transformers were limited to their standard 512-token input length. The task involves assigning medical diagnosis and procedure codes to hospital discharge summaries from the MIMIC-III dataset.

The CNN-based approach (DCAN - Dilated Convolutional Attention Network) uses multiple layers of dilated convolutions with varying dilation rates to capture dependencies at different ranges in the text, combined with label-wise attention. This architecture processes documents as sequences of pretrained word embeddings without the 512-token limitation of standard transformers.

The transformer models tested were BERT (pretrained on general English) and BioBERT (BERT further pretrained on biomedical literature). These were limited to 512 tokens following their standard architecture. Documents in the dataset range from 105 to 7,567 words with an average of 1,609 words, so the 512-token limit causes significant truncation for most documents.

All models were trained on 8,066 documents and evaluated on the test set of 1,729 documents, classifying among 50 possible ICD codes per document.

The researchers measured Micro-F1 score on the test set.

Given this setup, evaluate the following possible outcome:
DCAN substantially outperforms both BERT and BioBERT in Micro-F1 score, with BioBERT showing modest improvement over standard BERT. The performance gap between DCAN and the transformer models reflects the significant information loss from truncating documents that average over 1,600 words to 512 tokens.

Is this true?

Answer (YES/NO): YES